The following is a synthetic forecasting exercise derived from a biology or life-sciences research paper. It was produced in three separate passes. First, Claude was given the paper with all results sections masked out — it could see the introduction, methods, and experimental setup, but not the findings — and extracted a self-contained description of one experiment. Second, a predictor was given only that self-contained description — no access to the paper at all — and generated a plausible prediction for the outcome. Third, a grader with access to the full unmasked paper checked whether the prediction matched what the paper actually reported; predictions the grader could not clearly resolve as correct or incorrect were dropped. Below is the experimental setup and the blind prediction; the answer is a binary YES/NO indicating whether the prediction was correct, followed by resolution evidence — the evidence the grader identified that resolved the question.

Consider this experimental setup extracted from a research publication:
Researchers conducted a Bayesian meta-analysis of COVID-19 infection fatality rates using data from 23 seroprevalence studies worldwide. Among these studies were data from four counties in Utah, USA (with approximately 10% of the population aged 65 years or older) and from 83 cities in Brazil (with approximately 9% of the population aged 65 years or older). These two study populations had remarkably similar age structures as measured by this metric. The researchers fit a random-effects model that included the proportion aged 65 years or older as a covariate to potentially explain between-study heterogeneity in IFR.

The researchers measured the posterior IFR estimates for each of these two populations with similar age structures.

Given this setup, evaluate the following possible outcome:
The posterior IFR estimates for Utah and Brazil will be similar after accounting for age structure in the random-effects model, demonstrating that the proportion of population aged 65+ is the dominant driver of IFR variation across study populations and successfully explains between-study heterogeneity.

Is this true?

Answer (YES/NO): NO